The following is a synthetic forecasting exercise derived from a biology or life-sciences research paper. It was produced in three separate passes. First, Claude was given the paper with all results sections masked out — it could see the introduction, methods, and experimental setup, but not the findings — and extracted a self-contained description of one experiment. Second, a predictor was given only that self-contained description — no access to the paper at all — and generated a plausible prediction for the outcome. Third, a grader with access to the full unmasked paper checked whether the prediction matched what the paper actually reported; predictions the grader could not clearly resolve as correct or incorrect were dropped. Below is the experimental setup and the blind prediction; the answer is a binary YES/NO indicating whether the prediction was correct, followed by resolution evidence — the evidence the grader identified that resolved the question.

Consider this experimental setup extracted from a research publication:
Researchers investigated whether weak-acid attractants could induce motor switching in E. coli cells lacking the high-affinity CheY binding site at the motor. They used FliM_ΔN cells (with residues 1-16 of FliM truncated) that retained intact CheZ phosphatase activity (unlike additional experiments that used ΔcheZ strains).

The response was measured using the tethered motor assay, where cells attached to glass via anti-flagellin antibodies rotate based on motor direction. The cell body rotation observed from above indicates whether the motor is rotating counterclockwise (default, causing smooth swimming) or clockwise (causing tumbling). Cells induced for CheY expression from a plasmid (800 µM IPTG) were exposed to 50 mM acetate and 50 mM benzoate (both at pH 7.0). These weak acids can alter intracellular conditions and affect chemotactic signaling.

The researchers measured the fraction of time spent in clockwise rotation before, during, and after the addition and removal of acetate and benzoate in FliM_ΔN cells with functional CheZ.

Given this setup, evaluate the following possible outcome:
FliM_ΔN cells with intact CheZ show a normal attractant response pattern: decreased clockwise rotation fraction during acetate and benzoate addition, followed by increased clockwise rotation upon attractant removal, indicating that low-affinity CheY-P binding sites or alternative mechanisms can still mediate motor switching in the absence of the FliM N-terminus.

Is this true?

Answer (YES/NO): NO